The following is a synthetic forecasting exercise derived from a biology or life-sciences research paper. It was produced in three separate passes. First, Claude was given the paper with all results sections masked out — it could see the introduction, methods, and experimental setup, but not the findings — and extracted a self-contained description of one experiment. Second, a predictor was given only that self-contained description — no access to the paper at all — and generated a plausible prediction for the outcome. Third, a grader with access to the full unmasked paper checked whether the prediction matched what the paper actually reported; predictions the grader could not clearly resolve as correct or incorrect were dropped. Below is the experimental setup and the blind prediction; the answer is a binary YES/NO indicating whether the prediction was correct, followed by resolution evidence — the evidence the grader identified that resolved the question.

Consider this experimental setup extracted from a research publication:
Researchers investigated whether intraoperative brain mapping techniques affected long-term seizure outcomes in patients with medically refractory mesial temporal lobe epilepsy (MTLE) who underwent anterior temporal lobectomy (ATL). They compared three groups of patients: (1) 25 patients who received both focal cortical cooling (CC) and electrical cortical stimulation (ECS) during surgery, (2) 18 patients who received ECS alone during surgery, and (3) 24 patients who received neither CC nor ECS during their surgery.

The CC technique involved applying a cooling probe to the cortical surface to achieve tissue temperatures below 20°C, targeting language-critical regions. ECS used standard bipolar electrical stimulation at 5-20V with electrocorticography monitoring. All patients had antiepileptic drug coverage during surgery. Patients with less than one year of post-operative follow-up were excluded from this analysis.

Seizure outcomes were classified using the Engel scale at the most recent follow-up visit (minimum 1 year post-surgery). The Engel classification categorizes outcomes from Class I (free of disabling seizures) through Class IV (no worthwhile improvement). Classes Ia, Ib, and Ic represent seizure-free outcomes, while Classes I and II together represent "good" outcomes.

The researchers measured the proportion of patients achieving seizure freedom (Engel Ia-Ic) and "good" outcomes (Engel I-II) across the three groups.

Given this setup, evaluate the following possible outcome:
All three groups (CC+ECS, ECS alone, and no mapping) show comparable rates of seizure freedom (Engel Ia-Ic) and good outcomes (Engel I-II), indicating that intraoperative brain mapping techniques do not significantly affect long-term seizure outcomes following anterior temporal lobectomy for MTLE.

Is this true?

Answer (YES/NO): YES